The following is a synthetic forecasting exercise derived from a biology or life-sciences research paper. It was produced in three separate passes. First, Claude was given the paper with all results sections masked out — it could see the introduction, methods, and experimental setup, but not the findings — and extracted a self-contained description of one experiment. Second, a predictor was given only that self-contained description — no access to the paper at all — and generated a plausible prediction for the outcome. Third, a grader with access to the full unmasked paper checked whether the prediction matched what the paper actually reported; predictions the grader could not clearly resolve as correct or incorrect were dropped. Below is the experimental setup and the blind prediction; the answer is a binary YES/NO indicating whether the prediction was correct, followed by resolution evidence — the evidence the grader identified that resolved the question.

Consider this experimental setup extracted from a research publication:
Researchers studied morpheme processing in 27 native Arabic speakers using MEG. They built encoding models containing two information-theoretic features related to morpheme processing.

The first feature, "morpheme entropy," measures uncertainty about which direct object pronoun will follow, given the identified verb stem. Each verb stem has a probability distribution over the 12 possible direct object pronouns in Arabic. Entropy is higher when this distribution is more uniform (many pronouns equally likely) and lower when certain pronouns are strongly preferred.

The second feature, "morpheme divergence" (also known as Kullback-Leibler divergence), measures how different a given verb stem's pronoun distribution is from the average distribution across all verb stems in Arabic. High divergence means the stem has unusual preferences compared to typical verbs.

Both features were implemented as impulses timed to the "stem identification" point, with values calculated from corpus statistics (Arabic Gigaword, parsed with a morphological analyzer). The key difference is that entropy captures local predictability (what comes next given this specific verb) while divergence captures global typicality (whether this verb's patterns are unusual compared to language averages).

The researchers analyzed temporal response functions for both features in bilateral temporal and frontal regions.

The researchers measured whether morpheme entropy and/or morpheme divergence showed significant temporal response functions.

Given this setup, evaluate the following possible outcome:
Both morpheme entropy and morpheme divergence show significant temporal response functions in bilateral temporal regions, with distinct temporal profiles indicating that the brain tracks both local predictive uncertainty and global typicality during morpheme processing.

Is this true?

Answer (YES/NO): YES